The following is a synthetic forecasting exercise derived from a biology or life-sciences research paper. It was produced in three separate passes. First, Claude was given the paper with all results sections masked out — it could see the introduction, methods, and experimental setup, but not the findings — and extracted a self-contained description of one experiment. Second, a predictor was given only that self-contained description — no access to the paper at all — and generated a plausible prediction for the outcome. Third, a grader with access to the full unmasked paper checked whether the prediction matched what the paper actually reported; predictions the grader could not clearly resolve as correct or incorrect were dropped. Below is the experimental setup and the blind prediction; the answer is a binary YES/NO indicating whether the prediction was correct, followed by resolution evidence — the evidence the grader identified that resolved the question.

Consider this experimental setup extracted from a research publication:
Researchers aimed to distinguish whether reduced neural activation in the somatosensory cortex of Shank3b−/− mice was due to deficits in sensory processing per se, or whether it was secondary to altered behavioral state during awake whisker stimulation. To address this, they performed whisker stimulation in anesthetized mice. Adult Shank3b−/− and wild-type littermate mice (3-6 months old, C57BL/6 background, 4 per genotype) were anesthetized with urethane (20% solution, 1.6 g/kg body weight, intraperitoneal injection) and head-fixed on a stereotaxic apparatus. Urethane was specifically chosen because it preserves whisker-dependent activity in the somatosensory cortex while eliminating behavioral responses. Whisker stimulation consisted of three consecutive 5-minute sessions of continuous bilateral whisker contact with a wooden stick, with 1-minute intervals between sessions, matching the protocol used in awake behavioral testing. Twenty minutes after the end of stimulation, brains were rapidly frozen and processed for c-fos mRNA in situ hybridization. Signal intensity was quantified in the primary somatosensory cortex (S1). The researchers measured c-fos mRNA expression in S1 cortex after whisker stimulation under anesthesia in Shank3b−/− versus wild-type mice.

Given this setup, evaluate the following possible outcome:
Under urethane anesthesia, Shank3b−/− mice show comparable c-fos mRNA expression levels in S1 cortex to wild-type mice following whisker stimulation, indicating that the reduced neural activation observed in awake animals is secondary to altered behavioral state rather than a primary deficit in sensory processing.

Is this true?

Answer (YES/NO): NO